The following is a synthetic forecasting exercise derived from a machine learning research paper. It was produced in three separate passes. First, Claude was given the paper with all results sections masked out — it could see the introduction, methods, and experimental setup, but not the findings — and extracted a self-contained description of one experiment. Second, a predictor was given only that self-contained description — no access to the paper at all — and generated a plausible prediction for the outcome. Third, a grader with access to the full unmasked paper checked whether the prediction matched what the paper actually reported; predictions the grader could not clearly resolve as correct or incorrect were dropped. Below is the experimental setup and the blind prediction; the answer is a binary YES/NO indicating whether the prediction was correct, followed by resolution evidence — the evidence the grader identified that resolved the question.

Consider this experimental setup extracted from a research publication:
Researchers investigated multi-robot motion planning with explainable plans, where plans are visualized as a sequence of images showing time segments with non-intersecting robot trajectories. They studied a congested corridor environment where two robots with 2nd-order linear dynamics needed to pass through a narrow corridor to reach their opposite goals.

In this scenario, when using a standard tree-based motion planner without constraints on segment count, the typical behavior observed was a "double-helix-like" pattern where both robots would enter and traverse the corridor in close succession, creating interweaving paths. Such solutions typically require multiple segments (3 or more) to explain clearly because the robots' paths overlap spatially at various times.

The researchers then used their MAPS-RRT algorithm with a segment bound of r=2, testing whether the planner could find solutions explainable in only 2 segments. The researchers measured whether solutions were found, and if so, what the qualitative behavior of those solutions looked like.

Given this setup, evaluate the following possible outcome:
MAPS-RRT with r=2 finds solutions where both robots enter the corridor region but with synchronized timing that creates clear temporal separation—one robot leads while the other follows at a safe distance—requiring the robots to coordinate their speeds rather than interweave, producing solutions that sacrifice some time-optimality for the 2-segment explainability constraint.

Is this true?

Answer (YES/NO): NO